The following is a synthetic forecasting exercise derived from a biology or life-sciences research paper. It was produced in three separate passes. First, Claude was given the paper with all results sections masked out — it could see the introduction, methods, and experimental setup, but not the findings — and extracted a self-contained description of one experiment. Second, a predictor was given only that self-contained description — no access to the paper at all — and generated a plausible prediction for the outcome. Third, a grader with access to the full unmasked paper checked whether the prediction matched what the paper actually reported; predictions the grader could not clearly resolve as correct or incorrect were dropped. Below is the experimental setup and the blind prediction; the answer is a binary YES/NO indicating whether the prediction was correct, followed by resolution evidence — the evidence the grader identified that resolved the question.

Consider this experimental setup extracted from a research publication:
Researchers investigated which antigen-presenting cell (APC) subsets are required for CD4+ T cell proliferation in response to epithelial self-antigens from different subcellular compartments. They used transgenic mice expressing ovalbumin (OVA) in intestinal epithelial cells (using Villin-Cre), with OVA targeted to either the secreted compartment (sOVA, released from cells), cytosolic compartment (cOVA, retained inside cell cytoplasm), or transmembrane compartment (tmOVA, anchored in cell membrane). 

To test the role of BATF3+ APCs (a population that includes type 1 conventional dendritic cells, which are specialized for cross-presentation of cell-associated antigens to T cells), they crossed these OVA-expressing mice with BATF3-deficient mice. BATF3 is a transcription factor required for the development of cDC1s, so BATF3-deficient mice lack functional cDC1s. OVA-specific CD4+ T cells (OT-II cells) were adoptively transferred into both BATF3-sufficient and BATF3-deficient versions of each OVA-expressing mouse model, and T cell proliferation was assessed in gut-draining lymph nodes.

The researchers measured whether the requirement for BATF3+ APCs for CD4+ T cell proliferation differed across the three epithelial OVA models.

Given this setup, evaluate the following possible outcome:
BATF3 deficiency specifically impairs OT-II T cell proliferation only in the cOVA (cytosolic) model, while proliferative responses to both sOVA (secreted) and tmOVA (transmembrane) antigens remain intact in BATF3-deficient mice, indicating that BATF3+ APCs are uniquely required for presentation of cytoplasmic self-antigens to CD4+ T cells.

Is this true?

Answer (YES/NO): NO